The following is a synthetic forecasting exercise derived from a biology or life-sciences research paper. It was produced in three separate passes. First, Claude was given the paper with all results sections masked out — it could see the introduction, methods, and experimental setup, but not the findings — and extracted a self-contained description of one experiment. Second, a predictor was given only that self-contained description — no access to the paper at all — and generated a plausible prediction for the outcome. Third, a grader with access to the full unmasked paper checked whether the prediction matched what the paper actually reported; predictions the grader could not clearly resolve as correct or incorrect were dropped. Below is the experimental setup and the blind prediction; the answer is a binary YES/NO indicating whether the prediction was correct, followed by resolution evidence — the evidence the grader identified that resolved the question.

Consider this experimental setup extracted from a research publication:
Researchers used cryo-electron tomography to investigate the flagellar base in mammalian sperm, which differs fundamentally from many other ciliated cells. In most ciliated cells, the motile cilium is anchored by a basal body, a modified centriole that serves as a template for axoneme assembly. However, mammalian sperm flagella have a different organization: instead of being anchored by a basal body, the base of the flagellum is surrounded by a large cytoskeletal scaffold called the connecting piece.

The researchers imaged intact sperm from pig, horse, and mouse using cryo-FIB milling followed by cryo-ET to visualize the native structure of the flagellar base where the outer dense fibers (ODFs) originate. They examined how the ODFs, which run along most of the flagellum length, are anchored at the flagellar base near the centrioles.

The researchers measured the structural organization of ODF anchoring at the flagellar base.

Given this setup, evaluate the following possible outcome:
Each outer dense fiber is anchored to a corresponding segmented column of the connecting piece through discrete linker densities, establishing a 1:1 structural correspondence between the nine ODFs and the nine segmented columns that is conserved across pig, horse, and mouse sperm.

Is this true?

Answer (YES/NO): NO